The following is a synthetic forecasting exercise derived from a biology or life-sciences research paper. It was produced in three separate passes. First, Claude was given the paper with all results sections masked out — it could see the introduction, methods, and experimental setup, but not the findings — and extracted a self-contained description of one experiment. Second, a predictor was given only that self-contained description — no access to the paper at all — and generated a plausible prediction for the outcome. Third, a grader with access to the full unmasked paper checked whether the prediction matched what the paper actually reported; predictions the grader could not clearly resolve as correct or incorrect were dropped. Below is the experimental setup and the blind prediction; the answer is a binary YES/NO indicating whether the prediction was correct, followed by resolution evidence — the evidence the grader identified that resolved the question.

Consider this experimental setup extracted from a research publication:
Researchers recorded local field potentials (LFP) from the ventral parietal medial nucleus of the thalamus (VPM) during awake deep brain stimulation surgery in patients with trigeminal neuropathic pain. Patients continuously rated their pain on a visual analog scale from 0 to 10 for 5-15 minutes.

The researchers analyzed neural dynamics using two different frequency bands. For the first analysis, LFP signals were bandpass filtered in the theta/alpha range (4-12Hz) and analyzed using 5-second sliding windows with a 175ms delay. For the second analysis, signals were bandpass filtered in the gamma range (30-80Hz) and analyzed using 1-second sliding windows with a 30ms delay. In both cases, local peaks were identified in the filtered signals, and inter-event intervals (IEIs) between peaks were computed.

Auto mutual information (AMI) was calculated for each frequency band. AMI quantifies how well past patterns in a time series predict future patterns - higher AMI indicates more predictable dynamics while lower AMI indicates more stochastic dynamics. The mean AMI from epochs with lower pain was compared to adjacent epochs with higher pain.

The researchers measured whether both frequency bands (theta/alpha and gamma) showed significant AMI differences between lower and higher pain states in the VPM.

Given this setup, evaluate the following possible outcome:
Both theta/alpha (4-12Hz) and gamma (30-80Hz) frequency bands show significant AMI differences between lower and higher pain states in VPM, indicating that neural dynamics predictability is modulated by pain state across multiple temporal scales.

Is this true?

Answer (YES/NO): NO